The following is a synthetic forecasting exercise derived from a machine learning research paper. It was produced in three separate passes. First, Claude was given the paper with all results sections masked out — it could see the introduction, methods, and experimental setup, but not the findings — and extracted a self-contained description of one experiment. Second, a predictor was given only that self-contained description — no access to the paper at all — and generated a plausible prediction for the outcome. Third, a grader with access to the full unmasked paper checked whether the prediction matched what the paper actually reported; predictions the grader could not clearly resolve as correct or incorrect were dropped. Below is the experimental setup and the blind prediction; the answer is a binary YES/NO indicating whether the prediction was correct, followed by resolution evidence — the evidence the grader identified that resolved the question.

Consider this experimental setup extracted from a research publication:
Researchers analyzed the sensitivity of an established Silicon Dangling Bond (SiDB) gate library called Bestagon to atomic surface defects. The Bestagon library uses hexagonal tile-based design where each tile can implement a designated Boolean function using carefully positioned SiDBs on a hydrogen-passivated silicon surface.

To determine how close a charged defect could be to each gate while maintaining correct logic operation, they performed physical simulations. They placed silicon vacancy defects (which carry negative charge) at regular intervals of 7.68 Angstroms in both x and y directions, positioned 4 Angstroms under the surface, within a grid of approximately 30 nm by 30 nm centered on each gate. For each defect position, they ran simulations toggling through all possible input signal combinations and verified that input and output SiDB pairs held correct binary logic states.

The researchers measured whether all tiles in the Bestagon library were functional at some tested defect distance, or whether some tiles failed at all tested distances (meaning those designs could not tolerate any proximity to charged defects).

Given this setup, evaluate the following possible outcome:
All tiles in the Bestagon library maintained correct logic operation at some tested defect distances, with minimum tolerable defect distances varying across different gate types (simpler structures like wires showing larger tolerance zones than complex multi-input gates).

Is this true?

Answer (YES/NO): NO